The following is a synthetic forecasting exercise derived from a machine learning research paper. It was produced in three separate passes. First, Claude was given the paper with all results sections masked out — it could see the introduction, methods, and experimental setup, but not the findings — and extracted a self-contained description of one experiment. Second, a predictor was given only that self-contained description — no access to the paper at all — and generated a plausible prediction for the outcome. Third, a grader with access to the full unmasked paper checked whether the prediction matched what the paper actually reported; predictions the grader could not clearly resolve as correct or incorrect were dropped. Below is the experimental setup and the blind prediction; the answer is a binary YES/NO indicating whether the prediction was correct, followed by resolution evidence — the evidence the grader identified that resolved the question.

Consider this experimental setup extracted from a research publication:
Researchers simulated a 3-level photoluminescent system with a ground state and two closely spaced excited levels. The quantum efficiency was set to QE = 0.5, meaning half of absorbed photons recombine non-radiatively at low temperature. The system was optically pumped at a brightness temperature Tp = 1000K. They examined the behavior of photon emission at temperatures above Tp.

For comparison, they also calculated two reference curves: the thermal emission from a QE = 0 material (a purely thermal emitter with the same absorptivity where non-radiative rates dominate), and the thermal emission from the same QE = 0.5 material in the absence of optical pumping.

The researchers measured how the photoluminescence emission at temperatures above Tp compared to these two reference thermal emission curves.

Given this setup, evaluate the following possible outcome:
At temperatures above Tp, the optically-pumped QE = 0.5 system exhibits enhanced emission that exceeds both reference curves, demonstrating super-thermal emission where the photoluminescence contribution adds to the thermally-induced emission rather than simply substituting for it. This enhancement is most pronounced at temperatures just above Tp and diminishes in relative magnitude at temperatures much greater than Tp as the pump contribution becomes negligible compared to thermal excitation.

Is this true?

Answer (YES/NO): NO